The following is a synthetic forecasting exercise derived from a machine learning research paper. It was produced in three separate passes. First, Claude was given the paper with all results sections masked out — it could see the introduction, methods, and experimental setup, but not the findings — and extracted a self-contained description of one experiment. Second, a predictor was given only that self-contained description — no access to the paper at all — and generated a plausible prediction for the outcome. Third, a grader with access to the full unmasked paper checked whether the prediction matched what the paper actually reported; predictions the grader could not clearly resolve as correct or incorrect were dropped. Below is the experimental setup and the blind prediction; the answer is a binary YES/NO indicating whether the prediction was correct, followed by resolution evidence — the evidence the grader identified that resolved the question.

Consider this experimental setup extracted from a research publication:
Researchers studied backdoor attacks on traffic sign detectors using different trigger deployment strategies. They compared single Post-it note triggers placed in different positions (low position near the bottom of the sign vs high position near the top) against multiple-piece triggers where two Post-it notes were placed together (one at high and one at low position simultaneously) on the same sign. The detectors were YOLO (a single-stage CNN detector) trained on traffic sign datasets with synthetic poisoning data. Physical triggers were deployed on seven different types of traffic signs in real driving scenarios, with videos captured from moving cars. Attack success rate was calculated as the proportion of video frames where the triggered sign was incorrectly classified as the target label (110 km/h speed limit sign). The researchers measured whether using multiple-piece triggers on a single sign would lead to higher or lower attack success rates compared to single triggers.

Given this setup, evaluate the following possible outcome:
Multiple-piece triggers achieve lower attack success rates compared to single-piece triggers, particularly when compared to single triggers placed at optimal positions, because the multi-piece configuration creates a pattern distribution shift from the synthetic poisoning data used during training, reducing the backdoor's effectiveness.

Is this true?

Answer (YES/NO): NO